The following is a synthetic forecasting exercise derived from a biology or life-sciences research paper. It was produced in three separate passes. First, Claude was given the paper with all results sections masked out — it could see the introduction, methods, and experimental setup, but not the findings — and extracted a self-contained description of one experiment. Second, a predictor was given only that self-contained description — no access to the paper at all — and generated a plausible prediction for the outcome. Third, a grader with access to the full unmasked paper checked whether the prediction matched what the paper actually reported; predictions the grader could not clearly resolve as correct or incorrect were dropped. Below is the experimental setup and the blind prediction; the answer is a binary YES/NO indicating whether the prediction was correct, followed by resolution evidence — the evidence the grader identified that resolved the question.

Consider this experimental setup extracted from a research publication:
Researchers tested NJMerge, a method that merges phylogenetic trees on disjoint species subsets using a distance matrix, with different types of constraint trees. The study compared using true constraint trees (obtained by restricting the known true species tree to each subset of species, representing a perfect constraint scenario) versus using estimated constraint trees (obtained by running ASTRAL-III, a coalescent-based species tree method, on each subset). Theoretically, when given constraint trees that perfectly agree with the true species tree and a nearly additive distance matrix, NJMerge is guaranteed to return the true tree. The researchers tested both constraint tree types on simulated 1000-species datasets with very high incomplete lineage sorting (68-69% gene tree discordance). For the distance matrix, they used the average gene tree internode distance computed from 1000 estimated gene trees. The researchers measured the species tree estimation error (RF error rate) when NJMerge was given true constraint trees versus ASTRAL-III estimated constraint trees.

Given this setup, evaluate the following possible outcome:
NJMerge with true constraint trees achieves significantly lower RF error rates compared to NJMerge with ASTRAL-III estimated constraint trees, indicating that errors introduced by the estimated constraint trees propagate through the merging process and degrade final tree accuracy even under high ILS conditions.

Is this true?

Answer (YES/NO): NO